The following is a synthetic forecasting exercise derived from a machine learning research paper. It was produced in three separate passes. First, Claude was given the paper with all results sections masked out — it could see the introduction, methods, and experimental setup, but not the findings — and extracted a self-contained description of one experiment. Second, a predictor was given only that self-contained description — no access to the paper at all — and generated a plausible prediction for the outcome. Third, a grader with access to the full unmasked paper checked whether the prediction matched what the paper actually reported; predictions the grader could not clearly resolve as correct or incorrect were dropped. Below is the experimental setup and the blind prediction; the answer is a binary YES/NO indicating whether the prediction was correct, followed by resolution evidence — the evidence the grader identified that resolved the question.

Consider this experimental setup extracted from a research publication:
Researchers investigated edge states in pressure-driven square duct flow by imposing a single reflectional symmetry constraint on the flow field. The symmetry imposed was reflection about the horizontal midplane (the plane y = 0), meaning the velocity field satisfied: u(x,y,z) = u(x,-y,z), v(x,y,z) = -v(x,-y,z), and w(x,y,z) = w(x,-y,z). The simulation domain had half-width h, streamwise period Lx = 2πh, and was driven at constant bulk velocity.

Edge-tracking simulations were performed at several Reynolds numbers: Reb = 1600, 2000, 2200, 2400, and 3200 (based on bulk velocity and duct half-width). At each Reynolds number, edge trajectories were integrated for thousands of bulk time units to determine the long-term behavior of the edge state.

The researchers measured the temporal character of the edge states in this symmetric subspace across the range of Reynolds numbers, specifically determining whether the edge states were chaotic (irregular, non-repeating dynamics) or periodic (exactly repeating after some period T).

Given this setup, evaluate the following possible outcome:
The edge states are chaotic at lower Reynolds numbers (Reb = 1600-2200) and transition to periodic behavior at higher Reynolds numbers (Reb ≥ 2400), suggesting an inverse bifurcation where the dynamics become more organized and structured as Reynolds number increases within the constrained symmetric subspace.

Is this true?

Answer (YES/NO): NO